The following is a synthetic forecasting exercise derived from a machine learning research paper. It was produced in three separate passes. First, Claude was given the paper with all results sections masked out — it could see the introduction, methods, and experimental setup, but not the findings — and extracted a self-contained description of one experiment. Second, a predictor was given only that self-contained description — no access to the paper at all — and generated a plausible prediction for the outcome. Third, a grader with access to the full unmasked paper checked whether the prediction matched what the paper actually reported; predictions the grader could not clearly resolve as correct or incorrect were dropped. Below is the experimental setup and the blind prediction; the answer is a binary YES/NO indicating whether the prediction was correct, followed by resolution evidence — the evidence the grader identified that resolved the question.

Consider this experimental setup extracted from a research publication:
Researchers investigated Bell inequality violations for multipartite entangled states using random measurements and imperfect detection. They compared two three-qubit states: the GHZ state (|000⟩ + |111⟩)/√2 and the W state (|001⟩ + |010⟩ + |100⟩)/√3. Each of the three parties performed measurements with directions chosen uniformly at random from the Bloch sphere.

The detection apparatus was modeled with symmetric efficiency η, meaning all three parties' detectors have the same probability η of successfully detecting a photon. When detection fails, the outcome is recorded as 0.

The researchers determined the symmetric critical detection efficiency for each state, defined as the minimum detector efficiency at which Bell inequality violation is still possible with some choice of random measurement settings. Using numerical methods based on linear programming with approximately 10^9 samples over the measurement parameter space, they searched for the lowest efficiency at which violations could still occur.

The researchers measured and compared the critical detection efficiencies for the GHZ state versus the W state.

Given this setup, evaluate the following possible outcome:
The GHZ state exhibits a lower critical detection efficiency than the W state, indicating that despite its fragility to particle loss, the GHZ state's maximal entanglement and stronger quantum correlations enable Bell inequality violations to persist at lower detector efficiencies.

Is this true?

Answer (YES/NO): YES